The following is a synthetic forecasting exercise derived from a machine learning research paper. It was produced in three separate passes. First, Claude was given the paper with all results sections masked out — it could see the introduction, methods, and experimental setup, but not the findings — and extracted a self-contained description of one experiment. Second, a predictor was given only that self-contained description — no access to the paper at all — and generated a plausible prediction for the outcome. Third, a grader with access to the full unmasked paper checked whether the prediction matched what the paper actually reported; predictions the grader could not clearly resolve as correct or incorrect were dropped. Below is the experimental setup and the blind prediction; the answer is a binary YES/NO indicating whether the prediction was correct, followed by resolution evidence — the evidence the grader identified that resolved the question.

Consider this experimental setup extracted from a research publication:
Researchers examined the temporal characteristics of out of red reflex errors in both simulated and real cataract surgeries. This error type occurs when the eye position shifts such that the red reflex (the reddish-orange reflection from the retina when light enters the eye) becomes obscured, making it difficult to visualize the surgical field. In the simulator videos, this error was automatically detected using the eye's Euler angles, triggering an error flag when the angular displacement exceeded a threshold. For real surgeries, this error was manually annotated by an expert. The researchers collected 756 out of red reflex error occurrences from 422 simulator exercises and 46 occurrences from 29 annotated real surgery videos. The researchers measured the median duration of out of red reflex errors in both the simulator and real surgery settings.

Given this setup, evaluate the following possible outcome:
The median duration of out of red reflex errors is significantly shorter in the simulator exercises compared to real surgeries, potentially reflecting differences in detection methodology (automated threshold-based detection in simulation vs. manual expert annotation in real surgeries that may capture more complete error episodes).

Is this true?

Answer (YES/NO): NO